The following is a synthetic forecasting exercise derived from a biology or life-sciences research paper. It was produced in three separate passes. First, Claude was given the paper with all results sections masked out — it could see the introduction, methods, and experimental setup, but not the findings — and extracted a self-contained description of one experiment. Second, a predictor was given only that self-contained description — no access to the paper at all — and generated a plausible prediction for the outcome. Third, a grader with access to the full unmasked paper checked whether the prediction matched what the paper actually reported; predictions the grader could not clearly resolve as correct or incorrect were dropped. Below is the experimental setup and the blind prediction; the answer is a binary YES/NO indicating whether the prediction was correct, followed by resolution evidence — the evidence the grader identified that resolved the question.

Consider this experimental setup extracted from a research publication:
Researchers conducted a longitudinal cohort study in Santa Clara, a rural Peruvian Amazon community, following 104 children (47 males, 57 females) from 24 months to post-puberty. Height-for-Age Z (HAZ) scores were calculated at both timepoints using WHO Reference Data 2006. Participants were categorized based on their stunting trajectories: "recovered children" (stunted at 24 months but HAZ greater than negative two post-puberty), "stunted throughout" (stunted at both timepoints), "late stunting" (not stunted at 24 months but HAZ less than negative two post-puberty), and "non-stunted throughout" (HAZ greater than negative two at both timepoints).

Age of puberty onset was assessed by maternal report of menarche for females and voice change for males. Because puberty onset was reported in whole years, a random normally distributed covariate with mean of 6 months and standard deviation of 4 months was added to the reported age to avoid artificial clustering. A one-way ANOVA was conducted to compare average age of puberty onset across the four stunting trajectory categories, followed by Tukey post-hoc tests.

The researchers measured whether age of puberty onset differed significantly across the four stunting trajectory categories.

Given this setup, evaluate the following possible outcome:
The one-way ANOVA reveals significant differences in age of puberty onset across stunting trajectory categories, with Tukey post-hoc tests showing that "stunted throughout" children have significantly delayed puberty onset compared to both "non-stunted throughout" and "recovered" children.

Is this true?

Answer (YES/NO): NO